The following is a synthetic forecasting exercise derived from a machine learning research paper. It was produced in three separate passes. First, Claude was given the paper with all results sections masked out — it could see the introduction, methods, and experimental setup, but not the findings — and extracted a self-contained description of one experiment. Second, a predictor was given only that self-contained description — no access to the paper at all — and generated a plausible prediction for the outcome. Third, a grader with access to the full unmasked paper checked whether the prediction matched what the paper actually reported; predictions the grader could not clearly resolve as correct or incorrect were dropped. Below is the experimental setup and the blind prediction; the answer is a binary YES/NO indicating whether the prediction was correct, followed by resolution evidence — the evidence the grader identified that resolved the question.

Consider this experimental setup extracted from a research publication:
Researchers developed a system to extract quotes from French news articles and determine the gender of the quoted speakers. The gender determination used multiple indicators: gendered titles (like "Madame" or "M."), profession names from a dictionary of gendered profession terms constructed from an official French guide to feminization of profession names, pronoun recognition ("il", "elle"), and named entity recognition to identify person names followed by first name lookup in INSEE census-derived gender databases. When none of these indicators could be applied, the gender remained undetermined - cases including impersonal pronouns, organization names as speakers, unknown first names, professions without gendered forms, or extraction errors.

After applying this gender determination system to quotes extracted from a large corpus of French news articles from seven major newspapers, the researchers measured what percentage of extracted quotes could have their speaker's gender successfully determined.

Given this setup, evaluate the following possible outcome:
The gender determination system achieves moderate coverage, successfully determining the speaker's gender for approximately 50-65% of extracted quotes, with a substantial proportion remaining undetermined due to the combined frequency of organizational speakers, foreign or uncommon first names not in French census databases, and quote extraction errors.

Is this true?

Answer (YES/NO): YES